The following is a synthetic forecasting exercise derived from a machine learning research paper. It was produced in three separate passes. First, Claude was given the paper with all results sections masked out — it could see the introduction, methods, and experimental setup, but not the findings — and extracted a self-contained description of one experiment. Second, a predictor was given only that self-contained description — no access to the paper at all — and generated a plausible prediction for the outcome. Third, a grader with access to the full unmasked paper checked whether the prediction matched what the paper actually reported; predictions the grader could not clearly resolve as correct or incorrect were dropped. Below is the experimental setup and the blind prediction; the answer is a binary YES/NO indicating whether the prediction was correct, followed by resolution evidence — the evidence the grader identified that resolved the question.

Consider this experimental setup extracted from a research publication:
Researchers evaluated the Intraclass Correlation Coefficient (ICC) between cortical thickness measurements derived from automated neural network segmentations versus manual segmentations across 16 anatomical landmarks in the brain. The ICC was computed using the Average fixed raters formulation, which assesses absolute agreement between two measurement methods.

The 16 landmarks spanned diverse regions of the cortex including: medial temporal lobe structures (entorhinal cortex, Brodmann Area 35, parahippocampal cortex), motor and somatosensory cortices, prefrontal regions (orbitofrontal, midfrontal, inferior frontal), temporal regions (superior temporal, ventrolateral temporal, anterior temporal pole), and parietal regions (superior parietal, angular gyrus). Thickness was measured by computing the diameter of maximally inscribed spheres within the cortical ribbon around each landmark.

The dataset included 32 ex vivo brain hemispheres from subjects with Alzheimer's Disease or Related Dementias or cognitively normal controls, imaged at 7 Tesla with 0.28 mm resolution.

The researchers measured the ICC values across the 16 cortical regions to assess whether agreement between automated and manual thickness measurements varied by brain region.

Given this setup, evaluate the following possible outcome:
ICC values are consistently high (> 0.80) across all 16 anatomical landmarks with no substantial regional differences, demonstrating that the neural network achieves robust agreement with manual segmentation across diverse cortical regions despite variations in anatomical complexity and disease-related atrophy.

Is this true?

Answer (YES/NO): NO